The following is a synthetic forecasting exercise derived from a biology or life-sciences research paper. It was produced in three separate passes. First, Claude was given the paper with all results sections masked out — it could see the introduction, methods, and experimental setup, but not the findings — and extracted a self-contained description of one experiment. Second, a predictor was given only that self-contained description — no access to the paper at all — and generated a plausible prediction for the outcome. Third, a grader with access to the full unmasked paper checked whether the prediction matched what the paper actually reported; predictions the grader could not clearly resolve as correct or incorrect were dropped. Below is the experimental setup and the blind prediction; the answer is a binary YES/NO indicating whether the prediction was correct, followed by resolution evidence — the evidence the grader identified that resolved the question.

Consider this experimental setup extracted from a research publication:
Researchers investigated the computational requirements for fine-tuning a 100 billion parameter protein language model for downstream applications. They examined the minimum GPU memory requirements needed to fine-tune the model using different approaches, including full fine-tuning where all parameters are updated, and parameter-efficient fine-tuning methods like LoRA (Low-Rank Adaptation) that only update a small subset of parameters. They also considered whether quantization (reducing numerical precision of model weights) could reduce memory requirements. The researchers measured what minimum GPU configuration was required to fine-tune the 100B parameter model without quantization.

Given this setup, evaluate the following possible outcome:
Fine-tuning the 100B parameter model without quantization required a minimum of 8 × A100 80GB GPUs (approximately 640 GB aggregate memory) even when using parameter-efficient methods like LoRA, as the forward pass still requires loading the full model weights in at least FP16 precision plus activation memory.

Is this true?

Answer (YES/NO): NO